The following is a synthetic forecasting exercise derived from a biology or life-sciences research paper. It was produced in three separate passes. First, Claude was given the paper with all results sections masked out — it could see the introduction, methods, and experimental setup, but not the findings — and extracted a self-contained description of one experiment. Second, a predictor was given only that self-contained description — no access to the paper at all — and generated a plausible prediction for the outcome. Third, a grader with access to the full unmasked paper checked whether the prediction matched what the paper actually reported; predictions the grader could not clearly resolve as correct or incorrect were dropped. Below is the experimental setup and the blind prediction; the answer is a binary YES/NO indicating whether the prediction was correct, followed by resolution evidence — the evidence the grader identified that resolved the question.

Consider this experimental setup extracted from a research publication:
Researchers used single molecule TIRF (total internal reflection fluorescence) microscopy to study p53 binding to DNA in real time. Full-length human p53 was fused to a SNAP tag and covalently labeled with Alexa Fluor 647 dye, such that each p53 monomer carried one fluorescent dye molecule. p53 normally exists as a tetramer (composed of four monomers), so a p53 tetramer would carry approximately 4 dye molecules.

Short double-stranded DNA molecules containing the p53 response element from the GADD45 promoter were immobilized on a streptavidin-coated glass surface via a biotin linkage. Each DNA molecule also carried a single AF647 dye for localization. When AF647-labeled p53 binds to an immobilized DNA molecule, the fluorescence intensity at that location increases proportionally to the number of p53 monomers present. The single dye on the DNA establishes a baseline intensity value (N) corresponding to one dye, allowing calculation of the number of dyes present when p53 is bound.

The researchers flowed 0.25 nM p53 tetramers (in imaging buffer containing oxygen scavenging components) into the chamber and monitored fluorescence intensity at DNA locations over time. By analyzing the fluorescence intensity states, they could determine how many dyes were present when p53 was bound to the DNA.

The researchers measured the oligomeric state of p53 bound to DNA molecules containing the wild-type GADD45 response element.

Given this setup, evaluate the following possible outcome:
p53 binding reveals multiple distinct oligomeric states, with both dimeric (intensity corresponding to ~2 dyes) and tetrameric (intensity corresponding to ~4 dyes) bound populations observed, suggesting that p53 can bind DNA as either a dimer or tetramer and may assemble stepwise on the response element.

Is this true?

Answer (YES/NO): NO